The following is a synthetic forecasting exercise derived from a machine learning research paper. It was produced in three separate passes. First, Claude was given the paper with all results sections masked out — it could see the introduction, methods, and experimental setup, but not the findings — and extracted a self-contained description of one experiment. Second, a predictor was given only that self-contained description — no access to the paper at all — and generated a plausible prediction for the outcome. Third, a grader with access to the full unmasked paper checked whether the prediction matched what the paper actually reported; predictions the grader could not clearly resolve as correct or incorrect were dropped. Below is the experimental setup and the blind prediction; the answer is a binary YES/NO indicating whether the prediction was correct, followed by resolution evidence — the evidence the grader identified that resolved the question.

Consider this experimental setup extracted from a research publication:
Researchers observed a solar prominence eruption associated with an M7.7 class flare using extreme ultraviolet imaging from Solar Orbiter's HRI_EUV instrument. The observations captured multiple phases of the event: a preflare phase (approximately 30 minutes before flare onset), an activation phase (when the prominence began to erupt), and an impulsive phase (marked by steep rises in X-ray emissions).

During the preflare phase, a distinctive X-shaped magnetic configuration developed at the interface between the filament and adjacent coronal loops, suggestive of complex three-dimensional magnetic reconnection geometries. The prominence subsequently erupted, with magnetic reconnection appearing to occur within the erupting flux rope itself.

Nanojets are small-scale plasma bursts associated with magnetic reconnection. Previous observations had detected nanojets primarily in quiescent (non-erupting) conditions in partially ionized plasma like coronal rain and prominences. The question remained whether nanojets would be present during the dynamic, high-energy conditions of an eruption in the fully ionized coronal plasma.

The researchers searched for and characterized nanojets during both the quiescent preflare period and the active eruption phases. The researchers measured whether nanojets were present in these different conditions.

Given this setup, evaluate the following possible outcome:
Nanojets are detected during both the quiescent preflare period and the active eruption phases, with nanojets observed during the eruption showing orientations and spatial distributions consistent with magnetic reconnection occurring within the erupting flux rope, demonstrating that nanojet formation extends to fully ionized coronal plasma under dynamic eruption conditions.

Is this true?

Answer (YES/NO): YES